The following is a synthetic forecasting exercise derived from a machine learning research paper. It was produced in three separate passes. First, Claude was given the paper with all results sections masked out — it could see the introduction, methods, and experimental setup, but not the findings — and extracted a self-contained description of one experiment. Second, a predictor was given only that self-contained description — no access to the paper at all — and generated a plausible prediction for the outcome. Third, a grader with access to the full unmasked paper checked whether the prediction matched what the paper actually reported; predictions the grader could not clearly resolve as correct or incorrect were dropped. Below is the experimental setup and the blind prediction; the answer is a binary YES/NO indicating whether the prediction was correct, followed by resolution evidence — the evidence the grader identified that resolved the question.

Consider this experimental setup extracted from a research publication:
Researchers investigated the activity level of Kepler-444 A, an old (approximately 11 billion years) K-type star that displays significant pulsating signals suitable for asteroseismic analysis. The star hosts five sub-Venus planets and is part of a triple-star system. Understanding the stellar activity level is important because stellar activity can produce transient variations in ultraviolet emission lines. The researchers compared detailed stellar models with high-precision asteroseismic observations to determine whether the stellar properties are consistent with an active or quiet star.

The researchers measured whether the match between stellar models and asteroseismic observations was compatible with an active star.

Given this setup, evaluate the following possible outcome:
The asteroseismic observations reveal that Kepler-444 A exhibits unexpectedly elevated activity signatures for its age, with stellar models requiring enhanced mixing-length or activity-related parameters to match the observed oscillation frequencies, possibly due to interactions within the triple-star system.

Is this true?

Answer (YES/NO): NO